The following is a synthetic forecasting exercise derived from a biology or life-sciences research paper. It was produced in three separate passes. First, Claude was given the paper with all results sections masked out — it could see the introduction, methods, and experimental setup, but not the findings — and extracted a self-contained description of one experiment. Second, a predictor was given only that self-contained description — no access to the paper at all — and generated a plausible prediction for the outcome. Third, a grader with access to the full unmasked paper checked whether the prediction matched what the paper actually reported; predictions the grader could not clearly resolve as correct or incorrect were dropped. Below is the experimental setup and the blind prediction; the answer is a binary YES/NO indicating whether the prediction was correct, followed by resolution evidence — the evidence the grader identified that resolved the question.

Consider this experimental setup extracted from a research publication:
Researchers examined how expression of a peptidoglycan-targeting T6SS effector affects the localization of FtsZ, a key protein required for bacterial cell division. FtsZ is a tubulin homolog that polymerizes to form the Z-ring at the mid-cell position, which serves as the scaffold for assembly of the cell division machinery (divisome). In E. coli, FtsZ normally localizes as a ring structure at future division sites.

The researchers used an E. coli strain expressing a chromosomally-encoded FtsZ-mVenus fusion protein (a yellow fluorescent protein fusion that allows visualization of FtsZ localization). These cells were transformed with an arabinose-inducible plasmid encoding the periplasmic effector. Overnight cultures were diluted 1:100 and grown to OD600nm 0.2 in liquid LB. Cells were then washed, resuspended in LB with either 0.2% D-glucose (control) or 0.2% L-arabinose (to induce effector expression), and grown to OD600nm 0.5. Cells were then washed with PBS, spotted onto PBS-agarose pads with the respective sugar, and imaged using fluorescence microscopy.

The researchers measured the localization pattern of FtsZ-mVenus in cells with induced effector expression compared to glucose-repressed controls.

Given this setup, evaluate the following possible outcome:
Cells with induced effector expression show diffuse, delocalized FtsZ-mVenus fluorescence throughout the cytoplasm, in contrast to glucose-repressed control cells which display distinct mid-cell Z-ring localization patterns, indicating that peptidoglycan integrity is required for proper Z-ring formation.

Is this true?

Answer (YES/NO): YES